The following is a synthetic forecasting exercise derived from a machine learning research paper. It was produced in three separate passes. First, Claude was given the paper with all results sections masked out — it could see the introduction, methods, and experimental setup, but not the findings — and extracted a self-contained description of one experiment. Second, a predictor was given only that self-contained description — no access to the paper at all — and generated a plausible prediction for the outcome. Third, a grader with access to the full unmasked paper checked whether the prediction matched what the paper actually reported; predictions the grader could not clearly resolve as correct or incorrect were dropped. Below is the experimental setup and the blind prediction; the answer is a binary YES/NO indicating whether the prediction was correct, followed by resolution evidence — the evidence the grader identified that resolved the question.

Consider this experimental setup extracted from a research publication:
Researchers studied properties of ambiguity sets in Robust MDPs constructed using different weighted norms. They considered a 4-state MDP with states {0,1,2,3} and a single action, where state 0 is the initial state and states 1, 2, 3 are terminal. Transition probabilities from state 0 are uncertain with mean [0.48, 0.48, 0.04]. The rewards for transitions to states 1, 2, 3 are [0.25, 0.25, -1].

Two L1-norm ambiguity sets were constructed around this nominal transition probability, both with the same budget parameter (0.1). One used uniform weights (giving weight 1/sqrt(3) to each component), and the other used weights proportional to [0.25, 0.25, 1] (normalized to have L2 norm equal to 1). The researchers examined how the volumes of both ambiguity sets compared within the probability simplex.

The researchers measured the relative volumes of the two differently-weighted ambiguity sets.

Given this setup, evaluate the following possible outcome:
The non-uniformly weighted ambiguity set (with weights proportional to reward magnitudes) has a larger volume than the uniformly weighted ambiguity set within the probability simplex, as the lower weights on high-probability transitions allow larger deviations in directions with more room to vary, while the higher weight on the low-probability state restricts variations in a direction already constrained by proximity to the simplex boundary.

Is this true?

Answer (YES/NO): NO